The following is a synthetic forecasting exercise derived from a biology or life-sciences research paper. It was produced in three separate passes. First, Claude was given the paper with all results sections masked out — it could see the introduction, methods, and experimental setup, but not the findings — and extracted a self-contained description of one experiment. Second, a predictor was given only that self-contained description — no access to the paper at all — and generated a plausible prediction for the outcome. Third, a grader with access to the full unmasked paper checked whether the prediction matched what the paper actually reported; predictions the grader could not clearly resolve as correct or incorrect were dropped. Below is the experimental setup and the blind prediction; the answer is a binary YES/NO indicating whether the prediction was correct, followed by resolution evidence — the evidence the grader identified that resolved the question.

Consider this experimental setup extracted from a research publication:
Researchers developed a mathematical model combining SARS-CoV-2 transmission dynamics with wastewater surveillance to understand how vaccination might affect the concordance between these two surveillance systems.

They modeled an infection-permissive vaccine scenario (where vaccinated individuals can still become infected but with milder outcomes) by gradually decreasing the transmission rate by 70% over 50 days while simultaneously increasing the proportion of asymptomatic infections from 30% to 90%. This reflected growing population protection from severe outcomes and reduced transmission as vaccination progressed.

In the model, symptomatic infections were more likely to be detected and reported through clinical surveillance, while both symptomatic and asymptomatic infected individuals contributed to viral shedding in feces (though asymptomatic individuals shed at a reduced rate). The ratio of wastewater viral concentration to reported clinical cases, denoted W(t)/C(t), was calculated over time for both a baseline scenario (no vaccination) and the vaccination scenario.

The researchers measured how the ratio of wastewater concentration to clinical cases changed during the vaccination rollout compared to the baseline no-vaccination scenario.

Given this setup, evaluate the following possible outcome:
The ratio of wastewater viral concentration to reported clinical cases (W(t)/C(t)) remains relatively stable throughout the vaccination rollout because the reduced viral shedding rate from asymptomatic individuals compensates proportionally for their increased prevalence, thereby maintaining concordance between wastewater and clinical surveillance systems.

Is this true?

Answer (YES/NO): NO